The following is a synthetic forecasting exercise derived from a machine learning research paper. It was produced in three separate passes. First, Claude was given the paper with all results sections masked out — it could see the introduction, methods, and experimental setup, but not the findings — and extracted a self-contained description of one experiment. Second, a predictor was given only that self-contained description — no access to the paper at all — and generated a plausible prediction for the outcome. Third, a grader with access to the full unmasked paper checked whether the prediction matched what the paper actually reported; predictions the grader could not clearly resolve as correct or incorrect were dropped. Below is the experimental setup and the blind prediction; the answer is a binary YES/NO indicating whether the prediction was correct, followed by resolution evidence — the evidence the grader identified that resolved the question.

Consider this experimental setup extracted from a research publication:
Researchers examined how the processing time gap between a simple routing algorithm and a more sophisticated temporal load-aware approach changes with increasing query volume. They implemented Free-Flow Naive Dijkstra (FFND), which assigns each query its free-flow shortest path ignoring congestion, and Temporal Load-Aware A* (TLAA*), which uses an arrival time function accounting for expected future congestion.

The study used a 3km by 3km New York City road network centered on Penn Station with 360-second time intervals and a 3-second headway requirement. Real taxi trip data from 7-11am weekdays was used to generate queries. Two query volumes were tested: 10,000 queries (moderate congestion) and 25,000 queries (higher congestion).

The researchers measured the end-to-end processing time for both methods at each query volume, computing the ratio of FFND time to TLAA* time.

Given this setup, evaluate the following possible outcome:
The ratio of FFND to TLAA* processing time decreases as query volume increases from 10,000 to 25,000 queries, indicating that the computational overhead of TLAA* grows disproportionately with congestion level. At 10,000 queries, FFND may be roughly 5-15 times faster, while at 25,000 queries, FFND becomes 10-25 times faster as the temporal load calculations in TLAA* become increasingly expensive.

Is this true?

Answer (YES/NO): NO